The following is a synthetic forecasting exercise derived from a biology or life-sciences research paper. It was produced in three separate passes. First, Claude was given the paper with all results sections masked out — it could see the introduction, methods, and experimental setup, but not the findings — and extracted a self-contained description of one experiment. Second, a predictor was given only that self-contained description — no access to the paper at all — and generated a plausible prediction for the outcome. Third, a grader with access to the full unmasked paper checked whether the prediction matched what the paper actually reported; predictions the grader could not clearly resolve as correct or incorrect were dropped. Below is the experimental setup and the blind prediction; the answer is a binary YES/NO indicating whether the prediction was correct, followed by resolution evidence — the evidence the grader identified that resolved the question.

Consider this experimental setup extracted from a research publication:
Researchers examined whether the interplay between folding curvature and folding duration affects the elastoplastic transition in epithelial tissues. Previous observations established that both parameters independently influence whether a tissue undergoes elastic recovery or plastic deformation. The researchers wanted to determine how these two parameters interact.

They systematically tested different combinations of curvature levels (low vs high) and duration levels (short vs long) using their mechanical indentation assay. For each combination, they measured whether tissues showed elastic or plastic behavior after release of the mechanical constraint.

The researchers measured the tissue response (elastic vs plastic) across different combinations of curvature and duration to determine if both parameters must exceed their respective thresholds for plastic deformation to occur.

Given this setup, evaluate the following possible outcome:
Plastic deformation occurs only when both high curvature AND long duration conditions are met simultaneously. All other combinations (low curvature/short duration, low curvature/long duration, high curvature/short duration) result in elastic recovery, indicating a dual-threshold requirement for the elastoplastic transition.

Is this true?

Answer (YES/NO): YES